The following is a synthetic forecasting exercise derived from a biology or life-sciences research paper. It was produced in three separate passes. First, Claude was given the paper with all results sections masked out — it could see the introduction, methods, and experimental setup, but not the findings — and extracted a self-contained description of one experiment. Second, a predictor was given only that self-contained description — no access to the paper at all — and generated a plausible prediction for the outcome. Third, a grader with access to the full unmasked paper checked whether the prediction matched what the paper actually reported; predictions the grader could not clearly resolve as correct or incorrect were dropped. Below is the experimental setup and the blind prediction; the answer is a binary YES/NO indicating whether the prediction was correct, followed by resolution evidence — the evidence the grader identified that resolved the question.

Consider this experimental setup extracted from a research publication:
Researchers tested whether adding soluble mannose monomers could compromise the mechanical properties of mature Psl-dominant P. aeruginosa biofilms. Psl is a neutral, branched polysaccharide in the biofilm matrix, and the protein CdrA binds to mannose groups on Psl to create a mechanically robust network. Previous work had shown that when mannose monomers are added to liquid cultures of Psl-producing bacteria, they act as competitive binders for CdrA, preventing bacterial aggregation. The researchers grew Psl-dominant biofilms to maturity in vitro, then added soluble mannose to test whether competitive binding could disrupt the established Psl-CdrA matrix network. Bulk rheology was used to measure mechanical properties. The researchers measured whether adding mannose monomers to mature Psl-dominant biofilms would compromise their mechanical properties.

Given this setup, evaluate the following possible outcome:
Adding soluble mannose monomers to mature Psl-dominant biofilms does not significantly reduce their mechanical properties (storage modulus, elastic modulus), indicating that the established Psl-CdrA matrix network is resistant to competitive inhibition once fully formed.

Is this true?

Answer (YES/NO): YES